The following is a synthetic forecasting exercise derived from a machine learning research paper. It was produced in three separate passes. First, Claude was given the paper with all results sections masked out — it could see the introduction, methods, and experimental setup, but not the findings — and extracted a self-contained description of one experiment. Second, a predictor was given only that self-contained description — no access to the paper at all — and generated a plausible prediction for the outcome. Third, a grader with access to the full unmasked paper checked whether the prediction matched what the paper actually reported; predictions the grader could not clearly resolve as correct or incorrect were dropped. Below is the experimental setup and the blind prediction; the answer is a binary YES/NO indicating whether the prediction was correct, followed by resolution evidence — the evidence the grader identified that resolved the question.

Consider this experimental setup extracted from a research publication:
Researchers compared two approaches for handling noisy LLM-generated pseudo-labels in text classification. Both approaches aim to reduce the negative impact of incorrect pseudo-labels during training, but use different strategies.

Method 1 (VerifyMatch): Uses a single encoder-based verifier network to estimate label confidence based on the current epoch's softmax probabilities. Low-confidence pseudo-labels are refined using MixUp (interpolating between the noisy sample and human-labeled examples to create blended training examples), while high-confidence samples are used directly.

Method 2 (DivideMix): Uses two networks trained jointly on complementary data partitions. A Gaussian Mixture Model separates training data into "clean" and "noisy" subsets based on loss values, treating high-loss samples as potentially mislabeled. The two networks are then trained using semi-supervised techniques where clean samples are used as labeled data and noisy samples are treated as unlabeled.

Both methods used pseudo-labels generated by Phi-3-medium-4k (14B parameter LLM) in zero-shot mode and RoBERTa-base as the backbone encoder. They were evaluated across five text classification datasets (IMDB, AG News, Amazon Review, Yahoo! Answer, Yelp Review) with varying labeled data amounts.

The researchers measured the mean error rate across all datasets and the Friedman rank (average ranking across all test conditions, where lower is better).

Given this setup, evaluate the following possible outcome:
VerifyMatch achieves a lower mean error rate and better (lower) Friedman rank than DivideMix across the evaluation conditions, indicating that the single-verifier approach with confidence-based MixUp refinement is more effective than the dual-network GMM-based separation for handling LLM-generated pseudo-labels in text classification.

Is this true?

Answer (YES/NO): NO